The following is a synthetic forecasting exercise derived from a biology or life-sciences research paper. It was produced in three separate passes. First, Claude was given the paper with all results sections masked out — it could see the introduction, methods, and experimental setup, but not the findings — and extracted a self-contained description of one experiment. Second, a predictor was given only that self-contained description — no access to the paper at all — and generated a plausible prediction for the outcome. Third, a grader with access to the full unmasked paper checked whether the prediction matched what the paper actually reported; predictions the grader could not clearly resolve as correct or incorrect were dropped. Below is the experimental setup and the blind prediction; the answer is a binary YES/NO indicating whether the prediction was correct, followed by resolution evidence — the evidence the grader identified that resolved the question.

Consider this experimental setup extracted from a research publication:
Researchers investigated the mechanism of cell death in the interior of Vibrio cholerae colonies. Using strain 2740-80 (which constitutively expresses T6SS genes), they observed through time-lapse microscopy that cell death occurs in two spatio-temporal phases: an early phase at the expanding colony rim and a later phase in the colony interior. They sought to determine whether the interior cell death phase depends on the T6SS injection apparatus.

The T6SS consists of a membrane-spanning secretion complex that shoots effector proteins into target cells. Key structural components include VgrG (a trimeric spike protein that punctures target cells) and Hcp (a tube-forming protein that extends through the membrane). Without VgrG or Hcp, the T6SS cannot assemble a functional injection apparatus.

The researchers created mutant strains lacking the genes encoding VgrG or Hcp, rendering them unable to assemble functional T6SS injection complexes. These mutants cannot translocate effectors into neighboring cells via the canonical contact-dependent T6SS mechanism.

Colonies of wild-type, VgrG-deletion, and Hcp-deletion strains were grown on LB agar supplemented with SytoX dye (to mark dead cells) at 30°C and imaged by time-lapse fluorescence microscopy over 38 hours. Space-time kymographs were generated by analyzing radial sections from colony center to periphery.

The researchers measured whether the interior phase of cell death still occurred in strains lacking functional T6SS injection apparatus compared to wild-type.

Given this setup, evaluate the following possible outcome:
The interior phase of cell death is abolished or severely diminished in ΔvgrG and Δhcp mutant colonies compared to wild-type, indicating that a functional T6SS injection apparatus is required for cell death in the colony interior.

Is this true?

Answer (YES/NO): NO